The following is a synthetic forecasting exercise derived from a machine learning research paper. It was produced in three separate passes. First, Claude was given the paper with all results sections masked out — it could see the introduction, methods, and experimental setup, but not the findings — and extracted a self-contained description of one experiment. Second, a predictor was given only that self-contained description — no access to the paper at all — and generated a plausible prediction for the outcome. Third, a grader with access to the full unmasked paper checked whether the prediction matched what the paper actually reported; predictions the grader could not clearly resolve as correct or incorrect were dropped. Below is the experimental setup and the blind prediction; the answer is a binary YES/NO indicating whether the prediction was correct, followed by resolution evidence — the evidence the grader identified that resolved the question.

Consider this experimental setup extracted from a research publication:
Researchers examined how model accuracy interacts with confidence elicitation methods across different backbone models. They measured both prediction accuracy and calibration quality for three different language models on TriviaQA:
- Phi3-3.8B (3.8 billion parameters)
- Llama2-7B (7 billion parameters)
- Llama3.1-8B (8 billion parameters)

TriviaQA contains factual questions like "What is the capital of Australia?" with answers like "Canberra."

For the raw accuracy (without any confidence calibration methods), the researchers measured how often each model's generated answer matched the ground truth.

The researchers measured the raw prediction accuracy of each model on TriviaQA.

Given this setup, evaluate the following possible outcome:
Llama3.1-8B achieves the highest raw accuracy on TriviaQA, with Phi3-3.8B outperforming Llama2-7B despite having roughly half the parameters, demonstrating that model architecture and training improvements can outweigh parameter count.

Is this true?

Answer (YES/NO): YES